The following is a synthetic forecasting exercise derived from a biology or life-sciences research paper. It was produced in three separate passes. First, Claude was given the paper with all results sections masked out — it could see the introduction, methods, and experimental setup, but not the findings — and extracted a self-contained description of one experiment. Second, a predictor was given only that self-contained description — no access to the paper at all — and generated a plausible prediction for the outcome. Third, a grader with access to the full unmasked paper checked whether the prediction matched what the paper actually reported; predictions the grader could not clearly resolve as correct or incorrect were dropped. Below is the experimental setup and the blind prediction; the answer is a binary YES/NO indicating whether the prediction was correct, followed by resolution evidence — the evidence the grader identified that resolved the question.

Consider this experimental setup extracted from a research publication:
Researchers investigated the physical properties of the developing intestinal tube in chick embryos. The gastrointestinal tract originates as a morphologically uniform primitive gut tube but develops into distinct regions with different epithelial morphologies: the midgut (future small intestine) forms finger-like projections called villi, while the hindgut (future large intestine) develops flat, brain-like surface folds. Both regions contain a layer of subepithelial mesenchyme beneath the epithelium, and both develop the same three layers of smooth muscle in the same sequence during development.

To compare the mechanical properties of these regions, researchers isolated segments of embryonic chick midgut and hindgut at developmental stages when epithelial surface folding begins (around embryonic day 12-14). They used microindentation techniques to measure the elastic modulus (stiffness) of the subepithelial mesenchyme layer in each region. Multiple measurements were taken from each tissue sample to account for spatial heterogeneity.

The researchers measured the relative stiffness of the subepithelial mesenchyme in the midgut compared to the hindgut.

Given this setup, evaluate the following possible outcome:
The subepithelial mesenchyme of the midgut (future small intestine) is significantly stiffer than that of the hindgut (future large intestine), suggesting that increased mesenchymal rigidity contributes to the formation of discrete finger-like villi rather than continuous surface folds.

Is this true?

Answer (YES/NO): NO